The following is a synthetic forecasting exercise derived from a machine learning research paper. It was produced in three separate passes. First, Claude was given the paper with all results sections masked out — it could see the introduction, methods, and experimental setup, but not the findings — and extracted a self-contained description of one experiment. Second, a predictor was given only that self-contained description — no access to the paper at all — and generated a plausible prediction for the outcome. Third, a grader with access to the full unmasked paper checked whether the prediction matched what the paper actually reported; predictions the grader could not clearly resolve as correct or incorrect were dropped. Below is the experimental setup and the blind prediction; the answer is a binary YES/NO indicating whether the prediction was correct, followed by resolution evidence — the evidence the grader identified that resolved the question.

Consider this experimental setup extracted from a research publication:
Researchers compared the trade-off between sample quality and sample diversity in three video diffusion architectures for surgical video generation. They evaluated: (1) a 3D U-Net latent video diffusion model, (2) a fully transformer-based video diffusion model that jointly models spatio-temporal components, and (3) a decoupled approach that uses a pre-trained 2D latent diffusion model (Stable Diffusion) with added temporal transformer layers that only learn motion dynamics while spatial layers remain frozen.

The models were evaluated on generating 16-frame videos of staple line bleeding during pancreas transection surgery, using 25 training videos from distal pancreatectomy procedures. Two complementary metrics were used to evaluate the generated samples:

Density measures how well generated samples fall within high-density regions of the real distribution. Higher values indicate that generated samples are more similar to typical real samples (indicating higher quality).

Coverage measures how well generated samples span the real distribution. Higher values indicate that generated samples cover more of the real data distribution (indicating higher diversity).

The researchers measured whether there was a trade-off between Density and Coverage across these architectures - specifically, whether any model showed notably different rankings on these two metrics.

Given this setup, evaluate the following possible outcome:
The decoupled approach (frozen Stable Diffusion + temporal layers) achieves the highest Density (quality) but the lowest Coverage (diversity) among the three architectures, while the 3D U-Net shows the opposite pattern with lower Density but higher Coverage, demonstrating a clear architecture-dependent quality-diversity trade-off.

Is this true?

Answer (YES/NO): NO